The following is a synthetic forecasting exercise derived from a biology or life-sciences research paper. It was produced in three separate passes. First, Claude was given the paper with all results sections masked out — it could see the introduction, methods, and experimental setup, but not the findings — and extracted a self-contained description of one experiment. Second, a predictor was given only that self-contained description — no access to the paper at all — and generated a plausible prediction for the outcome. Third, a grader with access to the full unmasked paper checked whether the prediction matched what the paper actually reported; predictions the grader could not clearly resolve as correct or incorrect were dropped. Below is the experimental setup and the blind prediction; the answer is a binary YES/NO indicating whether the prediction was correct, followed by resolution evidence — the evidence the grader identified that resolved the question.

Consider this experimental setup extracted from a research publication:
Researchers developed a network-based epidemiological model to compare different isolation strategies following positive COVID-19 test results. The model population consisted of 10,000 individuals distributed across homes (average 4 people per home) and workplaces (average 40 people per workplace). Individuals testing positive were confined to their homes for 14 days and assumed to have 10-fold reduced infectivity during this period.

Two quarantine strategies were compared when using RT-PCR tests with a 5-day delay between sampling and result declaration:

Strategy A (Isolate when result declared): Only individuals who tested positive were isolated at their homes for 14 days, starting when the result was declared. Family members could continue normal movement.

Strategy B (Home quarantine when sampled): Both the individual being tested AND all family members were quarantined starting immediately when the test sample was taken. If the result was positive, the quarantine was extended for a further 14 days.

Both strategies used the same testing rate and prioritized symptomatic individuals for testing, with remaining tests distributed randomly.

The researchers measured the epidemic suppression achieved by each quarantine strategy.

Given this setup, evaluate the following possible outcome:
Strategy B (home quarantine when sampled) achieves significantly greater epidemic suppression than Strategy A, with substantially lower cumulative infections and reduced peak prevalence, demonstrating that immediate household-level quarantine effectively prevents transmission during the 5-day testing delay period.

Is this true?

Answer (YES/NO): YES